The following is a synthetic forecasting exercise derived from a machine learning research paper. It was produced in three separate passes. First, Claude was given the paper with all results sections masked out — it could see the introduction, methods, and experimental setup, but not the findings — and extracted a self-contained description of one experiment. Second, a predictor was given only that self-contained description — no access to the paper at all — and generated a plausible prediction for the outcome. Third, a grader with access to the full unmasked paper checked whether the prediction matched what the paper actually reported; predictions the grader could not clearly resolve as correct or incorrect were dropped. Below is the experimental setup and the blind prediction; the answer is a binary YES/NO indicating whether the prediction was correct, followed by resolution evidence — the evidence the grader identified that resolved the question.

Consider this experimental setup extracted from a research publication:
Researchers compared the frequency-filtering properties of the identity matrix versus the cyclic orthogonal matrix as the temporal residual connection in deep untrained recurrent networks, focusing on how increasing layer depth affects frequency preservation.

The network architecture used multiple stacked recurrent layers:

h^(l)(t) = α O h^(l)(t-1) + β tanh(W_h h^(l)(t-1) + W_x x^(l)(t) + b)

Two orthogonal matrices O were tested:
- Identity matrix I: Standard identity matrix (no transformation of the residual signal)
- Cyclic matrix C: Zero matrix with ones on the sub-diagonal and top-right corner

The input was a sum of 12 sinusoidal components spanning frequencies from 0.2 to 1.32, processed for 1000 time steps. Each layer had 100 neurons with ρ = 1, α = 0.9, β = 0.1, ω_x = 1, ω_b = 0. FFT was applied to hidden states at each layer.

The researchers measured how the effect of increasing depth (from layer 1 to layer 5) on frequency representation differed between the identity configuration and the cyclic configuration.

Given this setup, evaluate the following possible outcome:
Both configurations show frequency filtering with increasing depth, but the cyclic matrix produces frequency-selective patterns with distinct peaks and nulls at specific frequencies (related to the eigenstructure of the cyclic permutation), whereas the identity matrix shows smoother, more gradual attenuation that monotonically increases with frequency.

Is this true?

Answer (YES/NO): NO